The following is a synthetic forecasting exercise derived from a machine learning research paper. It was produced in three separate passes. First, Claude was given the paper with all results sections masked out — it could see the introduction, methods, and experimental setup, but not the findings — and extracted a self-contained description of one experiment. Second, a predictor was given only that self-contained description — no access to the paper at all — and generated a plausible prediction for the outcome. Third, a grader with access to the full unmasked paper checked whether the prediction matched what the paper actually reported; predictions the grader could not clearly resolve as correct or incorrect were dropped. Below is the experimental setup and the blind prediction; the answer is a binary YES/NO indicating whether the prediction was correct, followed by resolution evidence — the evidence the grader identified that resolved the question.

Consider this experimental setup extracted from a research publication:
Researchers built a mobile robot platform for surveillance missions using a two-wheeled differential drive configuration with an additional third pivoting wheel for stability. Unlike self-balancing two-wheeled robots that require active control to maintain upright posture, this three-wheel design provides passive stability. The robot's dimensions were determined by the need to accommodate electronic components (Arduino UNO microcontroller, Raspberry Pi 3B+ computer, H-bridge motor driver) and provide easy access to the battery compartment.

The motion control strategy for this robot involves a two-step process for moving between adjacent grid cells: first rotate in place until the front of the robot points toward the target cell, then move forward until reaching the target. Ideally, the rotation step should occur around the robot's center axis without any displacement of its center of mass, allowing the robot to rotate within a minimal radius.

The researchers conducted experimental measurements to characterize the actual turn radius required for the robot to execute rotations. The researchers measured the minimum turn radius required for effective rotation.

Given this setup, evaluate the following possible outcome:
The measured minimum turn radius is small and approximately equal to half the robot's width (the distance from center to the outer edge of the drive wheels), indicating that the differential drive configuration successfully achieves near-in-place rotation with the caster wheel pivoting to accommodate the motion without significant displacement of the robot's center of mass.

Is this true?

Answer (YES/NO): NO